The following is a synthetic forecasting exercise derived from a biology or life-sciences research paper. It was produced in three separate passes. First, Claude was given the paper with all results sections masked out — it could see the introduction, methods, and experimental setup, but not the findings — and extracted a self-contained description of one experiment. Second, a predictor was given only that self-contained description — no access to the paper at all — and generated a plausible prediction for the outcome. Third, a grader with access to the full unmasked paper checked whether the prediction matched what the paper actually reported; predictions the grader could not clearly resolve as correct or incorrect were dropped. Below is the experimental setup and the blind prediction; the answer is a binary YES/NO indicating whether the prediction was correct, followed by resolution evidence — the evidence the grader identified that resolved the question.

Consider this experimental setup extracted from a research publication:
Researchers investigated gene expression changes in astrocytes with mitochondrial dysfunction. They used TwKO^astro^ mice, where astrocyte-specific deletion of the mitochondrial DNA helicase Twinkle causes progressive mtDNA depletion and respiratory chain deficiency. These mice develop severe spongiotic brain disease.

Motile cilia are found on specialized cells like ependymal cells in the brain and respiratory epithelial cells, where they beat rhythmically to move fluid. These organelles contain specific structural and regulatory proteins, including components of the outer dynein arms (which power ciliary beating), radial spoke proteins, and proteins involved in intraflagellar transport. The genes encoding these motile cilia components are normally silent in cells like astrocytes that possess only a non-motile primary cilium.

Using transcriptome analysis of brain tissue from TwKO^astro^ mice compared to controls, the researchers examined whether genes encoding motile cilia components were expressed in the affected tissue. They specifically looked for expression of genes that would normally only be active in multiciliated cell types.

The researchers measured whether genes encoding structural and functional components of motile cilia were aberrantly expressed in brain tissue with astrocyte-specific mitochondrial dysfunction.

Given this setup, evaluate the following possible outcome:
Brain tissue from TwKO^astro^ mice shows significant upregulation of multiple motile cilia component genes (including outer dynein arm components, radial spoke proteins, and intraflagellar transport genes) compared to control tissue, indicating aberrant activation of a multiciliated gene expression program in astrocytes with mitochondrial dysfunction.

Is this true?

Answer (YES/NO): YES